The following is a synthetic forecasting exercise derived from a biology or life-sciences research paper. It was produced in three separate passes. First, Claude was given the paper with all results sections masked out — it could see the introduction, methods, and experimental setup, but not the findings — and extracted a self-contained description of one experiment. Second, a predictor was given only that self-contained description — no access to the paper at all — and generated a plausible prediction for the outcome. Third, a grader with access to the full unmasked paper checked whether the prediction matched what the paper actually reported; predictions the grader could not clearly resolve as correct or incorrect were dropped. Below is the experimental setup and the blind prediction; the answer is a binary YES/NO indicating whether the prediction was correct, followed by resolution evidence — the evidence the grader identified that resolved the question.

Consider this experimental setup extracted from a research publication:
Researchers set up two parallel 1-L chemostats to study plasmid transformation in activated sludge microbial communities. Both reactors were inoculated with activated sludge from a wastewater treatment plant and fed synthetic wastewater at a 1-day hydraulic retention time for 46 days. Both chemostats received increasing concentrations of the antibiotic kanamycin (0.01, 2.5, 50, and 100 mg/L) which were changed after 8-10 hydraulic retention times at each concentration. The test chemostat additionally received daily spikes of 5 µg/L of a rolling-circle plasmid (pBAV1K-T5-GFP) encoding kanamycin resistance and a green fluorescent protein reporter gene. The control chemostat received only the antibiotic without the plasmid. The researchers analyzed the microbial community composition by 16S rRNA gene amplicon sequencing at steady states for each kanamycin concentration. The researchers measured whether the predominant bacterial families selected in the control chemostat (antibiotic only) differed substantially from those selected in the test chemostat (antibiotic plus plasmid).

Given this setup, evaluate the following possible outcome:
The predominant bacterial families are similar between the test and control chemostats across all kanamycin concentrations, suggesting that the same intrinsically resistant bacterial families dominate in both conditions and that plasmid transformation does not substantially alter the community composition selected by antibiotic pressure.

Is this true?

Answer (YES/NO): YES